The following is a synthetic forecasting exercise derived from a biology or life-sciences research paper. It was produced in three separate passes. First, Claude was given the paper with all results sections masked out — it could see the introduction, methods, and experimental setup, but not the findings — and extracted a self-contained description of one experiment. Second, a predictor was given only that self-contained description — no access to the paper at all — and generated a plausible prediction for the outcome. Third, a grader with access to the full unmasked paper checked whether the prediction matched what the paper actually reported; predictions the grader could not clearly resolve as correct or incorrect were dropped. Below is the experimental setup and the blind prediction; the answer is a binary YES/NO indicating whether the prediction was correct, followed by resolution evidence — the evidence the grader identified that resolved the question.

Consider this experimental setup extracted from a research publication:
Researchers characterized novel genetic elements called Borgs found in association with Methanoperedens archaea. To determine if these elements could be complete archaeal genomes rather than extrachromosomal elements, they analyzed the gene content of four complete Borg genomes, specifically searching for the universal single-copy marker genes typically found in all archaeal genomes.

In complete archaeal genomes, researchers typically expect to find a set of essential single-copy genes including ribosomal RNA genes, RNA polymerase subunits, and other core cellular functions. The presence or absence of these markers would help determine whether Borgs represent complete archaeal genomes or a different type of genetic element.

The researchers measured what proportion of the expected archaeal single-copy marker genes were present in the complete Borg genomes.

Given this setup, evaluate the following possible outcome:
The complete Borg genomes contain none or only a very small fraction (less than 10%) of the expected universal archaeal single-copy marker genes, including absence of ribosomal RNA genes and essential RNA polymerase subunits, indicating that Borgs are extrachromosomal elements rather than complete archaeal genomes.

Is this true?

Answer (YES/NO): YES